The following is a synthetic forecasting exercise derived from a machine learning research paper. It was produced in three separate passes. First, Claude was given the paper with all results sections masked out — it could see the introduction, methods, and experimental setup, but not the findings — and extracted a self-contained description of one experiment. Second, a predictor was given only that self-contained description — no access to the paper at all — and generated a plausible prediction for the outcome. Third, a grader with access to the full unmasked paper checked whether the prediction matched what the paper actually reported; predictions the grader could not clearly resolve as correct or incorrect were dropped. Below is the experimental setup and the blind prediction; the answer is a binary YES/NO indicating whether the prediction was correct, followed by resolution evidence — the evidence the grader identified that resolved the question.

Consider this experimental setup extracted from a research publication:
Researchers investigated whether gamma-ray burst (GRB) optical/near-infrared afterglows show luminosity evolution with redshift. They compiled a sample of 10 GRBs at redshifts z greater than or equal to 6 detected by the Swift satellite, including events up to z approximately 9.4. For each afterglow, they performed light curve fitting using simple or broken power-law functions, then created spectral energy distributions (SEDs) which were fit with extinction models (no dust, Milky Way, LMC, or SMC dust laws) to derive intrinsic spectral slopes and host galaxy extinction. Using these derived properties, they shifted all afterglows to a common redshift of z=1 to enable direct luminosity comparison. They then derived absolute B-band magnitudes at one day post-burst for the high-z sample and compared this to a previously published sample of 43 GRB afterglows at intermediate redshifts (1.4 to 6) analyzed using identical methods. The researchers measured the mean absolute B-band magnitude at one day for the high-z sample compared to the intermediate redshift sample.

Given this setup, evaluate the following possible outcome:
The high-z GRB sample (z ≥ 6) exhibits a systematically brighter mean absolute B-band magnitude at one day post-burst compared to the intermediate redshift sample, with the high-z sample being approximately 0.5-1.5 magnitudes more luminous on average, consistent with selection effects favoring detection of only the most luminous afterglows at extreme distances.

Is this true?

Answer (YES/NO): NO